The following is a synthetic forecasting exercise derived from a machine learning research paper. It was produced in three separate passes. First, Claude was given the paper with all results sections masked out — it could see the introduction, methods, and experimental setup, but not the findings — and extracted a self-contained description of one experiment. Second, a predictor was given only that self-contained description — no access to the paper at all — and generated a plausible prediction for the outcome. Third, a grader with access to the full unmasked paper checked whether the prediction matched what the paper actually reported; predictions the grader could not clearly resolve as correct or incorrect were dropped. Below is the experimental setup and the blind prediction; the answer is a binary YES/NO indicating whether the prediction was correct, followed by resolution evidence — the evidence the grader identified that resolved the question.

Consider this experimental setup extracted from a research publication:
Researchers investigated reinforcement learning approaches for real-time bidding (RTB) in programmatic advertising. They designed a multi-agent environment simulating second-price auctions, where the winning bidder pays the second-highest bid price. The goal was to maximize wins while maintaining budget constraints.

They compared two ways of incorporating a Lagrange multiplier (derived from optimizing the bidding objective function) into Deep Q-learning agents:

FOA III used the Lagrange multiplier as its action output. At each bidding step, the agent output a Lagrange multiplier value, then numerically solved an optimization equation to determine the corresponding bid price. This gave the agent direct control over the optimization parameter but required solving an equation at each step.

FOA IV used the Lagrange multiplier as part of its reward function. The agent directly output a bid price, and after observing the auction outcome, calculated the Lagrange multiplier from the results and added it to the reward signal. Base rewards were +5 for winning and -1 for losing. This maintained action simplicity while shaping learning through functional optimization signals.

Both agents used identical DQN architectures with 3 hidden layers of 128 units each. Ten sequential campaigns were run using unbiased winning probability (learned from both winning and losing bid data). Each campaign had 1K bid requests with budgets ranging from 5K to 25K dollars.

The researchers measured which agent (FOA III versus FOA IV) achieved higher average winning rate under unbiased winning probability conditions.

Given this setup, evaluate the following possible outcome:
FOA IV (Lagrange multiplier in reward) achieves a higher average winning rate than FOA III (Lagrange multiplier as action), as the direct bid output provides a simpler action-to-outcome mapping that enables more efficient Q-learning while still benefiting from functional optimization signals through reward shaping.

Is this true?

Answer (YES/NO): YES